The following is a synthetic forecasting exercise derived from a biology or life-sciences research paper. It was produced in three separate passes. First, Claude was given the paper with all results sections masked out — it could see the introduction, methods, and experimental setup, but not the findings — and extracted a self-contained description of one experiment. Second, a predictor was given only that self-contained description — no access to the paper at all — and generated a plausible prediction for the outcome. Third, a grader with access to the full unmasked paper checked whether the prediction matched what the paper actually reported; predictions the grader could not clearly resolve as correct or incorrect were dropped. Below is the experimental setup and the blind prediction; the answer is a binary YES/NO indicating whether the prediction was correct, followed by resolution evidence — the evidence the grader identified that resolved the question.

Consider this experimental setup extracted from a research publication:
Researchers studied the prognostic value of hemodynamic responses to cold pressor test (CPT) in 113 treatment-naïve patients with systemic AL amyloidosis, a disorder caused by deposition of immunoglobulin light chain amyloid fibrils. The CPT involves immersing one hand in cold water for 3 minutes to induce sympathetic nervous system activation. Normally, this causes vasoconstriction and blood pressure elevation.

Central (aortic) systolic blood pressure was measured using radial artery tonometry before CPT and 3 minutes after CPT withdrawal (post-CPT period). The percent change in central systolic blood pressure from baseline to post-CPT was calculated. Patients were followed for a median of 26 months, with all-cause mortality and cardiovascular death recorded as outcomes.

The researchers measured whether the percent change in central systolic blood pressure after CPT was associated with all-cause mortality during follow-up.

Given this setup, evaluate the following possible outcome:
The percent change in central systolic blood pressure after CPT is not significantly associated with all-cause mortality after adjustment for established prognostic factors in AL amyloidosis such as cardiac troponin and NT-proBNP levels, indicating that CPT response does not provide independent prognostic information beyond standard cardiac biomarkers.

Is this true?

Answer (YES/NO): NO